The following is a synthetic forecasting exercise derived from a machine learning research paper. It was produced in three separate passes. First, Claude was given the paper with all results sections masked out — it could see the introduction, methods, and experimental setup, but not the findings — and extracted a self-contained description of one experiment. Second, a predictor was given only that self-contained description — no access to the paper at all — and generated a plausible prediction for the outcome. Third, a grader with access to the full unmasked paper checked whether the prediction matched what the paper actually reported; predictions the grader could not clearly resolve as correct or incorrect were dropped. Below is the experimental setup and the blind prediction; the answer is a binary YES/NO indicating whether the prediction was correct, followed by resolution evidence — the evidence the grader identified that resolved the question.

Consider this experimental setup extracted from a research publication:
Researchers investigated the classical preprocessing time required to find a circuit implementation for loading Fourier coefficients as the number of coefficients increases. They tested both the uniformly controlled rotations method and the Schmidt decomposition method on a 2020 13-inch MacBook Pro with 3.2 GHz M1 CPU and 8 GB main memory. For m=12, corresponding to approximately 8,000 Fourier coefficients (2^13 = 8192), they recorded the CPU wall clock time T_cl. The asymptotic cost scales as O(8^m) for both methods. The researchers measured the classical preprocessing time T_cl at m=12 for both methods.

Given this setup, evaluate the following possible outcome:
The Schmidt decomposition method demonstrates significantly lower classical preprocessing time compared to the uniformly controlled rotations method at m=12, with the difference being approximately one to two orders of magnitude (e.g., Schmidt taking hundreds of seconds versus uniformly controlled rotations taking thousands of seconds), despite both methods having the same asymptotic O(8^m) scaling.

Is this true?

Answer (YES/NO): NO